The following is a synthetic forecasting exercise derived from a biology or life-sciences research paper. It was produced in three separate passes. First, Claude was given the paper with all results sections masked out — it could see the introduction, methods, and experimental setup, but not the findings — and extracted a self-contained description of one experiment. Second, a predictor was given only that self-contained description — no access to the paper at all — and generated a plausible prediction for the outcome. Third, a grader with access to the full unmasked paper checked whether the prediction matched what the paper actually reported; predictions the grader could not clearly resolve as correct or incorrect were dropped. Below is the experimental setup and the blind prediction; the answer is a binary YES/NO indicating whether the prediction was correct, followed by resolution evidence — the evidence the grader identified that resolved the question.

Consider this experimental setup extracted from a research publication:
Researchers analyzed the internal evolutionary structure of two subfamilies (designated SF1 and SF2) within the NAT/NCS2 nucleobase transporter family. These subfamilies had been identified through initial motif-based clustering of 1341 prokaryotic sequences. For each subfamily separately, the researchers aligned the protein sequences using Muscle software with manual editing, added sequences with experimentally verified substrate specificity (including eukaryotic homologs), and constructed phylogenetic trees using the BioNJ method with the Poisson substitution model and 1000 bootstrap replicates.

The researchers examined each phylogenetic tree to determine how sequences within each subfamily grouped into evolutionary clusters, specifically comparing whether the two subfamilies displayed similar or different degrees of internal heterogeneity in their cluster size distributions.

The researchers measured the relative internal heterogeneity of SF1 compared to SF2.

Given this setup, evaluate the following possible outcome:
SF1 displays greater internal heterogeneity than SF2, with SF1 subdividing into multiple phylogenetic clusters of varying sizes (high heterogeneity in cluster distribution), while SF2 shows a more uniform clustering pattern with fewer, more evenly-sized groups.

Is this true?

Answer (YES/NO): NO